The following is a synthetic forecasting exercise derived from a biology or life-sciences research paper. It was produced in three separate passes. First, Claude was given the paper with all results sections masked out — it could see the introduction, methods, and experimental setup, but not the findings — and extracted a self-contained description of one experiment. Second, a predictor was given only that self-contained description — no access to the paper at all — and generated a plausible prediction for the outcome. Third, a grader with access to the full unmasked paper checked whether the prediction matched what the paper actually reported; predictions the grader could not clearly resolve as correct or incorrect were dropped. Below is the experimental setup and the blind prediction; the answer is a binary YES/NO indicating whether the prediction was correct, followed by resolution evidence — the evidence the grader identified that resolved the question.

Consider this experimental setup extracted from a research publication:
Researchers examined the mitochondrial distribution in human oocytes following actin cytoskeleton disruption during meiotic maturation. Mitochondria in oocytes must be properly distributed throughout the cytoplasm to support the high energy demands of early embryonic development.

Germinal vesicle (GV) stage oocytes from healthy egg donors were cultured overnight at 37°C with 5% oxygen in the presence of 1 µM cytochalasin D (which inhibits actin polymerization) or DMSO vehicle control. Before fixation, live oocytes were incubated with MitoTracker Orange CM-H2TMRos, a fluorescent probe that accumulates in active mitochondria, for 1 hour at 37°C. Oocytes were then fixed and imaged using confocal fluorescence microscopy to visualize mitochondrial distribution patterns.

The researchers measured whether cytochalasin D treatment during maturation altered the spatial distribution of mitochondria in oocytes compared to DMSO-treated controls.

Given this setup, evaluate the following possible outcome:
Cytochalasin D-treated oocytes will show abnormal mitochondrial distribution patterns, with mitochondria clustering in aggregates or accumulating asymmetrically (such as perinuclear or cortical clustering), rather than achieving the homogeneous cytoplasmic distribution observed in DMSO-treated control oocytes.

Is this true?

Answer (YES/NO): YES